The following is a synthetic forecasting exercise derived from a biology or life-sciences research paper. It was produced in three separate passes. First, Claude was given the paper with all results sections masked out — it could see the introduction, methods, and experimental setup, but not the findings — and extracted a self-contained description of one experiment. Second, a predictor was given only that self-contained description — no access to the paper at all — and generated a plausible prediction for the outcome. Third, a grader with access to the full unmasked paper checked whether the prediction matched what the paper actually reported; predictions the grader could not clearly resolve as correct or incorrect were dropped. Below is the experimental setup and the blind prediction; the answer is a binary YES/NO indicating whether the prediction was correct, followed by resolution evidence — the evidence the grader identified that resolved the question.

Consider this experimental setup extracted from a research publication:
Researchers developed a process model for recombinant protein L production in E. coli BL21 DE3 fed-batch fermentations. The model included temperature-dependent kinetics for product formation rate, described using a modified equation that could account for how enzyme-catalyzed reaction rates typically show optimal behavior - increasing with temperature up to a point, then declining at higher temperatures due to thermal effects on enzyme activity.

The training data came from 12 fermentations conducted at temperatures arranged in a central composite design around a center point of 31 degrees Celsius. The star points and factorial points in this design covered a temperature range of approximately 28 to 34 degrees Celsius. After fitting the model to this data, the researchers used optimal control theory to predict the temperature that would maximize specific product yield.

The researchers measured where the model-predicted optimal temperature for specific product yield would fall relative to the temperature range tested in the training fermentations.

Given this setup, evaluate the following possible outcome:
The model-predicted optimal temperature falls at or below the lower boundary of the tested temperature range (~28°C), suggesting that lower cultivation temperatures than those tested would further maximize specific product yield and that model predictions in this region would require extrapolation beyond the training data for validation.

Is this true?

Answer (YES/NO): NO